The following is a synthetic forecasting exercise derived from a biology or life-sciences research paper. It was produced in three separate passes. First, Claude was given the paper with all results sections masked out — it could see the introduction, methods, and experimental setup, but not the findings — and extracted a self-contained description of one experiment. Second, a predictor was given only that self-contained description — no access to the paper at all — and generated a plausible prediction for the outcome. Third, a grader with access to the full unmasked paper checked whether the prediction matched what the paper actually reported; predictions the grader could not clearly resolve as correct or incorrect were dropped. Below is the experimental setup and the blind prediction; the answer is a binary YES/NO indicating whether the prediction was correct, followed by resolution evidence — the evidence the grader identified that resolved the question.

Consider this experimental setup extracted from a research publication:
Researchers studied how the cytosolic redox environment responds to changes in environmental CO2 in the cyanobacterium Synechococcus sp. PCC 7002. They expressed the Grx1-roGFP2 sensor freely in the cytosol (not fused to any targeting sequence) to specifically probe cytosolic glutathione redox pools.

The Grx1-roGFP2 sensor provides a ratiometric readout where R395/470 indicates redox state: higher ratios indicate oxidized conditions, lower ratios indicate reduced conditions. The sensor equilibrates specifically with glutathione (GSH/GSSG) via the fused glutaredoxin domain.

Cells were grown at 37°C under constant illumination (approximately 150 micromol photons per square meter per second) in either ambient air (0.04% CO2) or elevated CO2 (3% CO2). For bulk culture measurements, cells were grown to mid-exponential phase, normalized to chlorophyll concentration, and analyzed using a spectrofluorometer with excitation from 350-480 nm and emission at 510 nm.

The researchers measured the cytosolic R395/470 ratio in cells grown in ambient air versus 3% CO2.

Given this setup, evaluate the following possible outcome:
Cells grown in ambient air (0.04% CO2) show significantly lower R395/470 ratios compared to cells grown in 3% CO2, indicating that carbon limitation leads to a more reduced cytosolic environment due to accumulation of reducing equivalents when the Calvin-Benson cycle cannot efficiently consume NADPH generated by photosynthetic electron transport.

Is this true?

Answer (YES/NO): NO